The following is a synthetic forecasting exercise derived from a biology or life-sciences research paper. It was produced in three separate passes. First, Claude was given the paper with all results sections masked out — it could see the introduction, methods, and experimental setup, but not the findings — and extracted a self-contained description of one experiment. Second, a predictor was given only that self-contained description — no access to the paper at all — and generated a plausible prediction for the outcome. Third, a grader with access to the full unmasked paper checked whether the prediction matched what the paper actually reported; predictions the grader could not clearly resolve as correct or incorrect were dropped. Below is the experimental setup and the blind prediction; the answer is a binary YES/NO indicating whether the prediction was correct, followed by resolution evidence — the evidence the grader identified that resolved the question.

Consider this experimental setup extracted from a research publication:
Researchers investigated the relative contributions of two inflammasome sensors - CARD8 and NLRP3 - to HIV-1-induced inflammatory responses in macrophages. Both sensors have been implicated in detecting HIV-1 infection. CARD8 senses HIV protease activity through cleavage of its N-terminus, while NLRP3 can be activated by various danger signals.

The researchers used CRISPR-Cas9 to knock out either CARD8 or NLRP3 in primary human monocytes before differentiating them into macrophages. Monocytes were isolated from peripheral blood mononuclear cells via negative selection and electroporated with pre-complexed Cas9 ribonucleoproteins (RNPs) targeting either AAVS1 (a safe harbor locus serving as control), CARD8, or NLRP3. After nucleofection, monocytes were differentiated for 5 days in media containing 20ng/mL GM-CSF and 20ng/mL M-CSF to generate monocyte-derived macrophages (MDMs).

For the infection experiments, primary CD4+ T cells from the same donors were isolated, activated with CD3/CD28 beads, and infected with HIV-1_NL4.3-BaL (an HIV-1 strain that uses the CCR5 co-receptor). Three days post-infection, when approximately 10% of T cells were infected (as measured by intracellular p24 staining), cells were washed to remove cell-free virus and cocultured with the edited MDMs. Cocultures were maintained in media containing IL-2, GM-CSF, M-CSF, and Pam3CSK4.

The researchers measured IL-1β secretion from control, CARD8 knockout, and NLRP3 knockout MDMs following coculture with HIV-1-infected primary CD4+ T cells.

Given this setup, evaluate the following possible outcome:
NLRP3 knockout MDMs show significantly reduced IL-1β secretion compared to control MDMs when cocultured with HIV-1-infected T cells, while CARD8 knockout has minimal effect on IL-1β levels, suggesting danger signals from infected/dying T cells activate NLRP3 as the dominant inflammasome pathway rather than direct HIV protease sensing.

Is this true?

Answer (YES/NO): NO